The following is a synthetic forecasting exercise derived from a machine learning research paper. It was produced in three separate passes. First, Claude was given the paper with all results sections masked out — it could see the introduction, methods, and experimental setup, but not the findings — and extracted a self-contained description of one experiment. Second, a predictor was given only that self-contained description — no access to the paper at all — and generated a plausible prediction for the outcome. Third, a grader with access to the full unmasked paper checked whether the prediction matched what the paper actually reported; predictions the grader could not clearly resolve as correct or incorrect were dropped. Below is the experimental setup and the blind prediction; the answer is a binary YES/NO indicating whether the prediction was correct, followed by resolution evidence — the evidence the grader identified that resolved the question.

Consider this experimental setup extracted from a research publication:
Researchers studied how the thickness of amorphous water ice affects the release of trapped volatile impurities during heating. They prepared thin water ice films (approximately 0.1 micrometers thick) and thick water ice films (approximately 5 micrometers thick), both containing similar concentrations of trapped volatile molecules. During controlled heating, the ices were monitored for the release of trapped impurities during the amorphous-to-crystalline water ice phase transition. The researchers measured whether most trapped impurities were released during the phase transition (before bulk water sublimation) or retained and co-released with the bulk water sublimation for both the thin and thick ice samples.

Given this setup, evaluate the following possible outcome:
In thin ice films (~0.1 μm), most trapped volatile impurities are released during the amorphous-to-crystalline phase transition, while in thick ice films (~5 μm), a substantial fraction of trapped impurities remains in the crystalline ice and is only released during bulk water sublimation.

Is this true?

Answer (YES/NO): YES